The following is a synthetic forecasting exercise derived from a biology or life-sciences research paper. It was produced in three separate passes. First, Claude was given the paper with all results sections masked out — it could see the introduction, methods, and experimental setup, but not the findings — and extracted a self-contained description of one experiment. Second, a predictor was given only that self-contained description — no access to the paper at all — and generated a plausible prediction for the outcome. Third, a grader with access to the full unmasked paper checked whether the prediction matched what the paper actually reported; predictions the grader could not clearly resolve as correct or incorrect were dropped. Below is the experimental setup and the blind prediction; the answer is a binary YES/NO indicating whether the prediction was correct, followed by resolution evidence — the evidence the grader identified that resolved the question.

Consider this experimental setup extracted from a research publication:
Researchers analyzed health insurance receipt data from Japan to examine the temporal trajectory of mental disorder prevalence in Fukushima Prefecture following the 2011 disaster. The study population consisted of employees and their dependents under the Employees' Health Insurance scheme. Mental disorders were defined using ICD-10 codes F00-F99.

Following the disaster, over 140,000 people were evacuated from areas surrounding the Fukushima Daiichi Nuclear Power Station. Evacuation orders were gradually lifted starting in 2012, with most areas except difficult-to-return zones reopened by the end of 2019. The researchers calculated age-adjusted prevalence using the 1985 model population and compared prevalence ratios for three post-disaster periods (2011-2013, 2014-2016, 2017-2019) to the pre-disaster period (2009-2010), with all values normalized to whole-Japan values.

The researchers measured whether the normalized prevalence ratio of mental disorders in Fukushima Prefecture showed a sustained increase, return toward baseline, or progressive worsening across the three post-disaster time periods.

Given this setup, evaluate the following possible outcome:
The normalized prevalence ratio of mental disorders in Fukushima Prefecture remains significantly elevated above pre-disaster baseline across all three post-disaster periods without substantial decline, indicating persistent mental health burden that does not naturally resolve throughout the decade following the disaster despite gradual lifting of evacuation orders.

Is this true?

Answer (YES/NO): NO